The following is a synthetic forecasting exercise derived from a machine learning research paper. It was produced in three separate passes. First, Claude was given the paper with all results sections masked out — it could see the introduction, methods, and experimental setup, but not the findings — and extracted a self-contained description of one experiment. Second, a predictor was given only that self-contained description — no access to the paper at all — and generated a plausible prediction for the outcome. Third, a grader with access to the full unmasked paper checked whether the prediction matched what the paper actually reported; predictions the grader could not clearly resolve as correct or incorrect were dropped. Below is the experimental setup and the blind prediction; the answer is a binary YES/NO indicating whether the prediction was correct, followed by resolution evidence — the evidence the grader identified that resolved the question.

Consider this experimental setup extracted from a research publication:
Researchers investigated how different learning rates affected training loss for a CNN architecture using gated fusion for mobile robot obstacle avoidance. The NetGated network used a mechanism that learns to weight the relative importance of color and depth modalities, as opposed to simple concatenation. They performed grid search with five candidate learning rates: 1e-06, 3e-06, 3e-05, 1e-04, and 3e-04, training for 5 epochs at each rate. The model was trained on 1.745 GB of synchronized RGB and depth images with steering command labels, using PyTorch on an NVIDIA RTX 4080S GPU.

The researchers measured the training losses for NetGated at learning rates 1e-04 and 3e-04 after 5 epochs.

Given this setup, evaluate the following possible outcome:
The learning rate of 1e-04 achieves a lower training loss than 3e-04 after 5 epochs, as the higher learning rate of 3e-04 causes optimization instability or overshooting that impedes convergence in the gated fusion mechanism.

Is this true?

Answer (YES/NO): NO